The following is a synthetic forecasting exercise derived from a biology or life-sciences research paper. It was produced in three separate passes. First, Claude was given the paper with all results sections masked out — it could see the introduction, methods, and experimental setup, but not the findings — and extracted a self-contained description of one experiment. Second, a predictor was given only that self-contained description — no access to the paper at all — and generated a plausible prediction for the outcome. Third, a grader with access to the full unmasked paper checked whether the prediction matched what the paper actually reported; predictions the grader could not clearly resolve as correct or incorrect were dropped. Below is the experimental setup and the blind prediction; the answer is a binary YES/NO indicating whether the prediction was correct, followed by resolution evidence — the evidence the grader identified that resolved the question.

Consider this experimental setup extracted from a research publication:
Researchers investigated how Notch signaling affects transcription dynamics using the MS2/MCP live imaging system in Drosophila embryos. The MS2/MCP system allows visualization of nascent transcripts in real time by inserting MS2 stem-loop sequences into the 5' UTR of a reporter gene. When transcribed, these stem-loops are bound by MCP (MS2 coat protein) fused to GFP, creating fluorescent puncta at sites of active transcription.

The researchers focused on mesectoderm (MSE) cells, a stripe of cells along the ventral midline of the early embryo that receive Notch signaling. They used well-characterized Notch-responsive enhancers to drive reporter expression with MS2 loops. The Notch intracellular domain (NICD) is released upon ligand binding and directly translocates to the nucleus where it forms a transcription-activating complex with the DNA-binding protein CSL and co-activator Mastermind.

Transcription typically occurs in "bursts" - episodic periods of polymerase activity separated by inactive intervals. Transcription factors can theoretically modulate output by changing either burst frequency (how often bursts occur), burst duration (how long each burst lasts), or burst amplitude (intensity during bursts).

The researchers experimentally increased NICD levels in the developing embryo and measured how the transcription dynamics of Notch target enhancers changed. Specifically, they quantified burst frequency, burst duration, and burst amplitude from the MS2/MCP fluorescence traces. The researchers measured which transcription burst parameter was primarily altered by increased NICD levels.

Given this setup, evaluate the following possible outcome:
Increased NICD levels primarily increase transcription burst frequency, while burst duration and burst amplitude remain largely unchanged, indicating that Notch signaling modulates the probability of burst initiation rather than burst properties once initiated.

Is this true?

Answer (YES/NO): NO